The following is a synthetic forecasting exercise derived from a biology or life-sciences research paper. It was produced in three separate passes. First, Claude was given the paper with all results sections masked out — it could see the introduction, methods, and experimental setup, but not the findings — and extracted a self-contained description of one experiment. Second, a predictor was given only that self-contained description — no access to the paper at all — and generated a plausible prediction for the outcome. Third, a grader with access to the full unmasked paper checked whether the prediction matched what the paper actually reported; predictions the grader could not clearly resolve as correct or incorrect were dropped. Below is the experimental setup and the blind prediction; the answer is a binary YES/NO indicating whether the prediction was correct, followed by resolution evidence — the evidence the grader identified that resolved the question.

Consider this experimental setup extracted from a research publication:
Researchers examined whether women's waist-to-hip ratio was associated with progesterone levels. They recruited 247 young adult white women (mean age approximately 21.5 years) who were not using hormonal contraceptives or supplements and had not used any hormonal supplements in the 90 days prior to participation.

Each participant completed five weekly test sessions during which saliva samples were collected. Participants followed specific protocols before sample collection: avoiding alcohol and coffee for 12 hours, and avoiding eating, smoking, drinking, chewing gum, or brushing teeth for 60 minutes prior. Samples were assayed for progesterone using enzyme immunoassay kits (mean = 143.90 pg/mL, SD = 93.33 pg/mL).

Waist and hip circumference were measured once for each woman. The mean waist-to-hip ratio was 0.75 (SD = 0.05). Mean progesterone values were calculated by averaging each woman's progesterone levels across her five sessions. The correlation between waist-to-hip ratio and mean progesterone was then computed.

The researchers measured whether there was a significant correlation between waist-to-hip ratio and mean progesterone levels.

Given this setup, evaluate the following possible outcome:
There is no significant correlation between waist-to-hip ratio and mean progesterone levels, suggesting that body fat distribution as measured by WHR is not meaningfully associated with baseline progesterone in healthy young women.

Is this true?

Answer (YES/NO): YES